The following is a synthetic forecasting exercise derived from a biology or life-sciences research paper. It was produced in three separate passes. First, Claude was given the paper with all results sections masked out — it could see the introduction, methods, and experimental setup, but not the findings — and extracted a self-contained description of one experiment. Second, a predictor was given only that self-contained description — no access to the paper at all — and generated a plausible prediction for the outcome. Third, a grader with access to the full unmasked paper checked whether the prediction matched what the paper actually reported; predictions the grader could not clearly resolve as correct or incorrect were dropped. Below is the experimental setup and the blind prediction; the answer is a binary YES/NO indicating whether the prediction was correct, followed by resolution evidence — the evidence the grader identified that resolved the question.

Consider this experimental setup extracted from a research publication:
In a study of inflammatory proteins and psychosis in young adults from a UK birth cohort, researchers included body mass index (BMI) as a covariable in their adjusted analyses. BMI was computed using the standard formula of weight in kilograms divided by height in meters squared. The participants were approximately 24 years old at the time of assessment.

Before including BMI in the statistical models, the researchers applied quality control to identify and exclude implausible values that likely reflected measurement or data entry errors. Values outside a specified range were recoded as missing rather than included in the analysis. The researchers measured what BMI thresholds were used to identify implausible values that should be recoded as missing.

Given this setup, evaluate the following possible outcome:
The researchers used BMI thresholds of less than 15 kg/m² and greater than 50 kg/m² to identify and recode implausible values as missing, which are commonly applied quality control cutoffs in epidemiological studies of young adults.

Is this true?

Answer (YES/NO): NO